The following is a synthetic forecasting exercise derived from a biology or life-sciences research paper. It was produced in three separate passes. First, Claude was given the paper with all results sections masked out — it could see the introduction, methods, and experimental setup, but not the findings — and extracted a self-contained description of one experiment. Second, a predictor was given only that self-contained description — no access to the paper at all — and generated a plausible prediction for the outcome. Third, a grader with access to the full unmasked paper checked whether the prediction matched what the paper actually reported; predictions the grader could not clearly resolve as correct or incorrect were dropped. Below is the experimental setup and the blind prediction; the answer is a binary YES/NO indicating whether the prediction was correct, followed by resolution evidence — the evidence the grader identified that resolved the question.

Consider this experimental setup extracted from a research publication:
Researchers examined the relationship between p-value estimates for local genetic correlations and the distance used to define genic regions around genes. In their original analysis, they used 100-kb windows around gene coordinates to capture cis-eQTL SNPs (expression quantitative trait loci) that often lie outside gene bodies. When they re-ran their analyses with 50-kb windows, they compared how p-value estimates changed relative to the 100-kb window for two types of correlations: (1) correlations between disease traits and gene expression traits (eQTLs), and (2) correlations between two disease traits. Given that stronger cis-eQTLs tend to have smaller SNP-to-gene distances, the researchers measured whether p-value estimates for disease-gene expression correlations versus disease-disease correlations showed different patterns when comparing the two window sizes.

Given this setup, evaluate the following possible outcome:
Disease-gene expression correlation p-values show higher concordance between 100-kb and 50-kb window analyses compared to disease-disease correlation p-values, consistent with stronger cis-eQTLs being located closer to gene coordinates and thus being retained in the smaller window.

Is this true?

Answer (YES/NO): NO